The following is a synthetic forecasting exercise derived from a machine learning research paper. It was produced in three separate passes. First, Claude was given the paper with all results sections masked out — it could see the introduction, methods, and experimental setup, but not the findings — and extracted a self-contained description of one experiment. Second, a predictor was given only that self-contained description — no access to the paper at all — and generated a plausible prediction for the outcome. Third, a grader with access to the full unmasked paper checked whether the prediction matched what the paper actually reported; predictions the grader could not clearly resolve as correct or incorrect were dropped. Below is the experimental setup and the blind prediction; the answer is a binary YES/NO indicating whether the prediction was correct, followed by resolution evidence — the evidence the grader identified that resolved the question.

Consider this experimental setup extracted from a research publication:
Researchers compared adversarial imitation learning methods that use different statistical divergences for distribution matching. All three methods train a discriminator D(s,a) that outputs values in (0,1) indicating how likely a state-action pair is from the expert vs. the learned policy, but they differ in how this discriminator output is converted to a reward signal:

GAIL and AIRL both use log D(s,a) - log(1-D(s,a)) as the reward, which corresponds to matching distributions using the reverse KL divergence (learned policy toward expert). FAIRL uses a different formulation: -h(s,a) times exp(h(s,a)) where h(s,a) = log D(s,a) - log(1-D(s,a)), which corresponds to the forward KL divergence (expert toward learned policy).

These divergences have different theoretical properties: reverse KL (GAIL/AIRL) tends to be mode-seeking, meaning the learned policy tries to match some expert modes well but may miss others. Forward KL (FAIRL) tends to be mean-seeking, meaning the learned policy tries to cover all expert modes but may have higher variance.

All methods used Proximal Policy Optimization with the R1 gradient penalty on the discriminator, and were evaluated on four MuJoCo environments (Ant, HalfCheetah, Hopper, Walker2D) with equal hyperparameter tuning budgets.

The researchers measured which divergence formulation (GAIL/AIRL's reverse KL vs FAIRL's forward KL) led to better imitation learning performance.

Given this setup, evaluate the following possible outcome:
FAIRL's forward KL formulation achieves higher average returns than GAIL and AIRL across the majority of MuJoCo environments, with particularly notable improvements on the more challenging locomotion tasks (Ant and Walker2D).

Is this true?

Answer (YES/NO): YES